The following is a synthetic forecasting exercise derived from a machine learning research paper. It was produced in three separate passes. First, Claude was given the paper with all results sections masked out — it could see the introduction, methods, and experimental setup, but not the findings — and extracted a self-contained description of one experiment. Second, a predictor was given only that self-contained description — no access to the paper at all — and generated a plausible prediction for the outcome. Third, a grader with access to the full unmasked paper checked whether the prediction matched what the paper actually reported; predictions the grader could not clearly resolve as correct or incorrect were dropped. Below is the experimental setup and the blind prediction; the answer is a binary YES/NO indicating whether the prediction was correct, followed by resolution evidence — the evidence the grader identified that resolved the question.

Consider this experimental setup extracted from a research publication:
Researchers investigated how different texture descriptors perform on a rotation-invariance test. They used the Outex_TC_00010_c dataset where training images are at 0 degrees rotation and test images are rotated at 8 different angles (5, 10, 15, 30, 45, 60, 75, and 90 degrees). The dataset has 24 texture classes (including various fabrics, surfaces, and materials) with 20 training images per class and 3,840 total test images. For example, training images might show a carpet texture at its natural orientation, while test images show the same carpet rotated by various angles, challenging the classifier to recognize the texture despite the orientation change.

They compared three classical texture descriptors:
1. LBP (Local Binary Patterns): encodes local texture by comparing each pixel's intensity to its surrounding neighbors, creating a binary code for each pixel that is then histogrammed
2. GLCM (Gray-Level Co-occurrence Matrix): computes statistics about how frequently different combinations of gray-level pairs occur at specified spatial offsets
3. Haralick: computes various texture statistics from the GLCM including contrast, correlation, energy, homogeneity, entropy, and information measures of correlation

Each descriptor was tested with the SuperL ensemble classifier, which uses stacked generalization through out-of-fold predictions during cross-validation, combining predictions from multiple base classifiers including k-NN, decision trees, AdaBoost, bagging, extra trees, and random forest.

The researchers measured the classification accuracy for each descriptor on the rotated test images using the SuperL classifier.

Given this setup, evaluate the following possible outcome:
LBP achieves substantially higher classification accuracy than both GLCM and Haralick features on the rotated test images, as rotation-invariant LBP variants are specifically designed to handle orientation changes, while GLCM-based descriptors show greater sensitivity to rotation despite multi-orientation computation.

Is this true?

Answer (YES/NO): NO